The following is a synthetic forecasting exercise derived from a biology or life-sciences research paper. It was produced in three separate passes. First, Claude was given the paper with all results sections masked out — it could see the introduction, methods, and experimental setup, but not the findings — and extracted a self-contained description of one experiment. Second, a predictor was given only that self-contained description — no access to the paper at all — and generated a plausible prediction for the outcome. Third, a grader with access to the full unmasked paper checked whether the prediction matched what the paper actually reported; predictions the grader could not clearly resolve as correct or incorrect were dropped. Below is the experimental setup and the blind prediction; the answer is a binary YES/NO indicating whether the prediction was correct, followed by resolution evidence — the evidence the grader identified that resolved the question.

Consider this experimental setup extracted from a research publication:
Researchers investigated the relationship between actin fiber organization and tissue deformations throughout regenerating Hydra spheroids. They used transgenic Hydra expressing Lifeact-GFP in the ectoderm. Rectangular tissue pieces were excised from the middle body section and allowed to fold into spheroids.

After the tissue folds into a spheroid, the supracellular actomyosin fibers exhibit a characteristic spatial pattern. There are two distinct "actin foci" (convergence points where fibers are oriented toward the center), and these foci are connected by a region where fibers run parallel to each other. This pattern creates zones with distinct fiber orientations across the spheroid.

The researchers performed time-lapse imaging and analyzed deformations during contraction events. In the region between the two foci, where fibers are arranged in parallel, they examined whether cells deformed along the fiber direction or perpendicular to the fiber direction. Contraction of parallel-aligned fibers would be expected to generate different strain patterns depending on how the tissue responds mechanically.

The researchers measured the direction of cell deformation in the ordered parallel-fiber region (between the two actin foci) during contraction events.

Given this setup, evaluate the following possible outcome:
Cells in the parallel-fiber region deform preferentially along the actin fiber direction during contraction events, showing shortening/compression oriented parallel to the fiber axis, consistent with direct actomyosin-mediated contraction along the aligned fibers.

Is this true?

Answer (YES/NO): YES